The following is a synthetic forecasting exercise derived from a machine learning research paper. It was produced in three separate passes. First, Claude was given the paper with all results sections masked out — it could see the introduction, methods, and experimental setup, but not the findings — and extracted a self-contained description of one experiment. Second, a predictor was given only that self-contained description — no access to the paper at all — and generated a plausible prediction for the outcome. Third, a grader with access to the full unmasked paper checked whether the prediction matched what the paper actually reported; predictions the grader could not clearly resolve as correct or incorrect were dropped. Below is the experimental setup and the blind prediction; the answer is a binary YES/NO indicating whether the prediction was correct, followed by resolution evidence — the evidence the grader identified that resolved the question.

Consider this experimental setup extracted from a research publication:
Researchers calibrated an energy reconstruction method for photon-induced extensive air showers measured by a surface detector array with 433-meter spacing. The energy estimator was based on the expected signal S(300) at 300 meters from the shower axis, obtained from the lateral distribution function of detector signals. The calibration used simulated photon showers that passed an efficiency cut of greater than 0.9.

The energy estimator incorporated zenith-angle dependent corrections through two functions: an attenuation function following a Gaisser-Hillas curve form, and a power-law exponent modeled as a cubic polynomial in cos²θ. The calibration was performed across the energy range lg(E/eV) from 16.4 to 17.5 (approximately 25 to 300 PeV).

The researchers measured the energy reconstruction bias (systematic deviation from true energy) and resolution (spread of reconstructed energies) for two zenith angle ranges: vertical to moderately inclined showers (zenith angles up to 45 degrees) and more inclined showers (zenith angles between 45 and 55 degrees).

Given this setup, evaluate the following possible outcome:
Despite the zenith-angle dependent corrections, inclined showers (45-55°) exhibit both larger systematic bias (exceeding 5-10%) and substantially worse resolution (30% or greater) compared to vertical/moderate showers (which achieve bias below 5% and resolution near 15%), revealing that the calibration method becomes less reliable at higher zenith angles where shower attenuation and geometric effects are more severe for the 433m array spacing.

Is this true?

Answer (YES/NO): NO